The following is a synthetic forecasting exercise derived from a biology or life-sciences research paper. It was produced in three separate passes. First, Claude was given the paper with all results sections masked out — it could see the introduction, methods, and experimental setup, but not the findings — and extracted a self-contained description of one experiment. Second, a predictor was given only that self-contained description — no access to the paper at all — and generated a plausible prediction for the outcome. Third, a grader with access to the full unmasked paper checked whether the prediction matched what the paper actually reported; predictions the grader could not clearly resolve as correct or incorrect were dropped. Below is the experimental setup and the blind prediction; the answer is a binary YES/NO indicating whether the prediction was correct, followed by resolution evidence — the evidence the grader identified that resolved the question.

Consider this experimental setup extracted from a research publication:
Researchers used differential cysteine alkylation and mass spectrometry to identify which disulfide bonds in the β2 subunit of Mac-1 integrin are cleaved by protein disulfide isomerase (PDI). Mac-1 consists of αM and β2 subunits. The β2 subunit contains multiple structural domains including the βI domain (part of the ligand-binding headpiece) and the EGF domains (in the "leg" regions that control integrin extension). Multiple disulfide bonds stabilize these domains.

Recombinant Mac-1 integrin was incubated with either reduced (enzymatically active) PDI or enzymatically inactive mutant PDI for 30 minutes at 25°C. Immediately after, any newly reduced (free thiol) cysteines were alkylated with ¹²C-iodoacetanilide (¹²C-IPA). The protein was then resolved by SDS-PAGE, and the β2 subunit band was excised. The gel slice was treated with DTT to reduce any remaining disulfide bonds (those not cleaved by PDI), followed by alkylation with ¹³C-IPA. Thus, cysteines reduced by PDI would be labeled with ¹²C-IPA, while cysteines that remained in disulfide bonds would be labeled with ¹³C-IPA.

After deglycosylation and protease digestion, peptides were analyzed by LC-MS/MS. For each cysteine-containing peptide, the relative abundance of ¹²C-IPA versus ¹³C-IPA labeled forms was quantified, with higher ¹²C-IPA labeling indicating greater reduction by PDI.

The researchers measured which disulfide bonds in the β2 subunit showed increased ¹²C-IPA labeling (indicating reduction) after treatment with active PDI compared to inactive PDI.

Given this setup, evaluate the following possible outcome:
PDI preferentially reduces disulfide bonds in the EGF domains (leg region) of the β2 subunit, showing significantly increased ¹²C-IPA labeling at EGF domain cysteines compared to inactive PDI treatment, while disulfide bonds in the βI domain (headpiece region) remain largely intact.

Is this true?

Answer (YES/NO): NO